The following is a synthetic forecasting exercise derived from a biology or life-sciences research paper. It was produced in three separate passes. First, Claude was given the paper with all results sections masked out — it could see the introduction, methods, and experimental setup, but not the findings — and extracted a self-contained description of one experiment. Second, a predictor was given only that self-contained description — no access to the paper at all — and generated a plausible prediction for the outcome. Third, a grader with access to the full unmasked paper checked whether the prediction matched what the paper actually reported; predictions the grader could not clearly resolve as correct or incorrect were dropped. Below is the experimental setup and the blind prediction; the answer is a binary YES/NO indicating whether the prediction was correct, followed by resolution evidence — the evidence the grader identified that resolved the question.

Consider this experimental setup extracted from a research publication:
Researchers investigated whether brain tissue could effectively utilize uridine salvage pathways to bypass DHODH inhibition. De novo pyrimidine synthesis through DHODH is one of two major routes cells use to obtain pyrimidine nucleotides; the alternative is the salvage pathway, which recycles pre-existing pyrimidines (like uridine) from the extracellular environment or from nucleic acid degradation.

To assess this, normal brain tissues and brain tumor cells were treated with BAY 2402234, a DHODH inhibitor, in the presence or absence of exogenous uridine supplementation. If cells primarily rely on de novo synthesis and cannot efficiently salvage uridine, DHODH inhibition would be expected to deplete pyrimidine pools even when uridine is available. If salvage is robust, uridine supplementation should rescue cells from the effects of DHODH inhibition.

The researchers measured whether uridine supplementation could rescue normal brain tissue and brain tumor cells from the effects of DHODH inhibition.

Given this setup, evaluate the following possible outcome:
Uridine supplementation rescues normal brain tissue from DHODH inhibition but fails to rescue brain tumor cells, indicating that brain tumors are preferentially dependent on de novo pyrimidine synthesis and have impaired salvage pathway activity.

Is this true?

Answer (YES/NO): NO